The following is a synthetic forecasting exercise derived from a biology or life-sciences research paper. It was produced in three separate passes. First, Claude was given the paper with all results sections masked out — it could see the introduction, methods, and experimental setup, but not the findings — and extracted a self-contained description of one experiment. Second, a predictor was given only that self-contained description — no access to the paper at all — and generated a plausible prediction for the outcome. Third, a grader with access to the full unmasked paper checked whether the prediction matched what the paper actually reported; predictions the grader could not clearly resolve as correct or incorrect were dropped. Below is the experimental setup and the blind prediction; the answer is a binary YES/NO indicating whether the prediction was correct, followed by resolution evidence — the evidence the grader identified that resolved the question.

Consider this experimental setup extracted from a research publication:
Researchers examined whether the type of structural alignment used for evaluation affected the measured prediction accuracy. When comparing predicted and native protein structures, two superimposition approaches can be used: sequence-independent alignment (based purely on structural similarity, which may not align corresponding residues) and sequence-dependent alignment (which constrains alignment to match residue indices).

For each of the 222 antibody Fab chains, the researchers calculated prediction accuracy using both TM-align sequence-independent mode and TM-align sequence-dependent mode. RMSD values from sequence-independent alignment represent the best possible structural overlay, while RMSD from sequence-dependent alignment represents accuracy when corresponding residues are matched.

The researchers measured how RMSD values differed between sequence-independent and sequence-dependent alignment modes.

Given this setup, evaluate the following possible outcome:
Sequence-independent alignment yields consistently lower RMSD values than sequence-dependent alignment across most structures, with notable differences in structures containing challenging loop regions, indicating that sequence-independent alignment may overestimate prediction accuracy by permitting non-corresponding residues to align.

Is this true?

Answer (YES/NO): YES